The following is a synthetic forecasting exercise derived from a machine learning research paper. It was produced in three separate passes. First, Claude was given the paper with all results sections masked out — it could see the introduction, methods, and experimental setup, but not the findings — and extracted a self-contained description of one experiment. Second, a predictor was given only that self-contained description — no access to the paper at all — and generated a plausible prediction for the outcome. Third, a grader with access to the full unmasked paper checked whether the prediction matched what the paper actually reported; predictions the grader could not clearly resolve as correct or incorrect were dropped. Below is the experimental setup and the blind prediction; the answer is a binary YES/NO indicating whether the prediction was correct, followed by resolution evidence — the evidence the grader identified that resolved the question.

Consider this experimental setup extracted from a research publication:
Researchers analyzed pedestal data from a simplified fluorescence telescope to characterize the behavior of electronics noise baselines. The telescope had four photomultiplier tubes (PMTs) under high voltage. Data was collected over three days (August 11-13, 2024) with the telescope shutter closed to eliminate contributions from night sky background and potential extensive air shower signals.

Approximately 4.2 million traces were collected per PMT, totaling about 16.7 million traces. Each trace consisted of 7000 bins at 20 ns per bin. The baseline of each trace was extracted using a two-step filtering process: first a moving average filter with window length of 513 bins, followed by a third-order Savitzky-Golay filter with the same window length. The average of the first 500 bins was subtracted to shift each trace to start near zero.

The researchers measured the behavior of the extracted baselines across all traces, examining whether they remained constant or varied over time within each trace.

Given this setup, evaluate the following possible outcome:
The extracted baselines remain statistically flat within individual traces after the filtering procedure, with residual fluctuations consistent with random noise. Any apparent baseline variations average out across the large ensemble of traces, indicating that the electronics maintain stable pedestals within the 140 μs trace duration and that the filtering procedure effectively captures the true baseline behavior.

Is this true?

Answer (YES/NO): NO